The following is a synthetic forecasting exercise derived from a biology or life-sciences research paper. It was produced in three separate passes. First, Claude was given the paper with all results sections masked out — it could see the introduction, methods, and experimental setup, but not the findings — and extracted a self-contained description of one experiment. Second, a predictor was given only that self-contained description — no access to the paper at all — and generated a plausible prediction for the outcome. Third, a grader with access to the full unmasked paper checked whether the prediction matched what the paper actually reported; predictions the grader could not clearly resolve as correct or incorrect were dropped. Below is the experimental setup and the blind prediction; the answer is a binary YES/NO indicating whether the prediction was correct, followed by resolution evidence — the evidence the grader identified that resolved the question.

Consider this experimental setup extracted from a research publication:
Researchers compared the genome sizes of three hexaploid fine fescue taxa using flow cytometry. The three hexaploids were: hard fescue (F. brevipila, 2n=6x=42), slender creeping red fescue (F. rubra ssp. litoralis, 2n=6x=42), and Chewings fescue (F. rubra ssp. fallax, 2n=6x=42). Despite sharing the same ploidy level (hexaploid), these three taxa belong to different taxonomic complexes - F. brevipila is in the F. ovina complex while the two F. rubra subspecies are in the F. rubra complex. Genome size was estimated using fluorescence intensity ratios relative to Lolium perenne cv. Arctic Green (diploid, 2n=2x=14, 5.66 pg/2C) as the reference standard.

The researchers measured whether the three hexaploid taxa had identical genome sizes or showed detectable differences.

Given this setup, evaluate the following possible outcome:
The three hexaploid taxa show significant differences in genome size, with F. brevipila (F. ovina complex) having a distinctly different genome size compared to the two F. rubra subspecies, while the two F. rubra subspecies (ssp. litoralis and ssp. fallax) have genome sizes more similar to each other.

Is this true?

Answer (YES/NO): YES